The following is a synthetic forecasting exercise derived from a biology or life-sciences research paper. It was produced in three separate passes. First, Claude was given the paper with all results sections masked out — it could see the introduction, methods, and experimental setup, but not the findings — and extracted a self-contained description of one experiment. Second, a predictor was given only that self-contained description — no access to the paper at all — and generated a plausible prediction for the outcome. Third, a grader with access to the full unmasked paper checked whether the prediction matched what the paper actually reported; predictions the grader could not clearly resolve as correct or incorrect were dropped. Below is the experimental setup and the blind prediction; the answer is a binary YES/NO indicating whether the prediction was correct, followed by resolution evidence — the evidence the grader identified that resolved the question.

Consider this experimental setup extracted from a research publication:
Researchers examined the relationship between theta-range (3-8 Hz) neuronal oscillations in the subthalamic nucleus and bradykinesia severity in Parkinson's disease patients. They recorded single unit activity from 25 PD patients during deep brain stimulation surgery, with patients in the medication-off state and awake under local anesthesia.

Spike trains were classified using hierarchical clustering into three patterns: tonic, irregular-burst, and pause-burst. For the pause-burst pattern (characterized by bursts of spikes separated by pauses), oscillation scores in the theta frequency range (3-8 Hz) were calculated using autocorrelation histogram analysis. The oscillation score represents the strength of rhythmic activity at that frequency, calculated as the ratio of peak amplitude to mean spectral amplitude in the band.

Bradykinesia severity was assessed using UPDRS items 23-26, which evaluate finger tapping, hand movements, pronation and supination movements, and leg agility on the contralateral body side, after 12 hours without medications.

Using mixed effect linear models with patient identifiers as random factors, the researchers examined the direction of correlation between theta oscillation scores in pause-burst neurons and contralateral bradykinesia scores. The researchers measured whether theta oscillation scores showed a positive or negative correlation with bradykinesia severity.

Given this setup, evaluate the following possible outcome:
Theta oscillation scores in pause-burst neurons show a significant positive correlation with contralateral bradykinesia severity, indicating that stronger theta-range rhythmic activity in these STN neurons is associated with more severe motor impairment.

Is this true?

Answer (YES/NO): NO